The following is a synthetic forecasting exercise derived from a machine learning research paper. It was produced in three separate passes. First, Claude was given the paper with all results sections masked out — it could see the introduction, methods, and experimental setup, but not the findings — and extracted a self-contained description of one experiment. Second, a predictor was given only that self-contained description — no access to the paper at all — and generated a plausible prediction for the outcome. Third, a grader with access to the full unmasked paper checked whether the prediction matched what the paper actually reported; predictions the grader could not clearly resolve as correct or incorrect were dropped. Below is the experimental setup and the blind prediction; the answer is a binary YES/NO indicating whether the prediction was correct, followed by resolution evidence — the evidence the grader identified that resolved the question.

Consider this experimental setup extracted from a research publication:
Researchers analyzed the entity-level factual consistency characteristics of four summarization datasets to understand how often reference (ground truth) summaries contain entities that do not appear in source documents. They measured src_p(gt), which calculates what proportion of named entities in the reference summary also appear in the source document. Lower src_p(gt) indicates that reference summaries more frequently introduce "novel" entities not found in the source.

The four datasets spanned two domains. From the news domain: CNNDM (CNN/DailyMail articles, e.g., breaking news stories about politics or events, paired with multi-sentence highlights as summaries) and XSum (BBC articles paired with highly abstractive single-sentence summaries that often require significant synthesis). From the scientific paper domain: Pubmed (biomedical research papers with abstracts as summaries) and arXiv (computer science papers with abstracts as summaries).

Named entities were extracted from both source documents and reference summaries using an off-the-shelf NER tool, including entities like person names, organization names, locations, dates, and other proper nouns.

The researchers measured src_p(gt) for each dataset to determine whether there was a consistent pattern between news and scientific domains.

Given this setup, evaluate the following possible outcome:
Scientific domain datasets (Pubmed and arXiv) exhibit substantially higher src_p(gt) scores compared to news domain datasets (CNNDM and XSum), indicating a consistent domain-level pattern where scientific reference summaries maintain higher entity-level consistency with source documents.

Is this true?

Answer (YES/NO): NO